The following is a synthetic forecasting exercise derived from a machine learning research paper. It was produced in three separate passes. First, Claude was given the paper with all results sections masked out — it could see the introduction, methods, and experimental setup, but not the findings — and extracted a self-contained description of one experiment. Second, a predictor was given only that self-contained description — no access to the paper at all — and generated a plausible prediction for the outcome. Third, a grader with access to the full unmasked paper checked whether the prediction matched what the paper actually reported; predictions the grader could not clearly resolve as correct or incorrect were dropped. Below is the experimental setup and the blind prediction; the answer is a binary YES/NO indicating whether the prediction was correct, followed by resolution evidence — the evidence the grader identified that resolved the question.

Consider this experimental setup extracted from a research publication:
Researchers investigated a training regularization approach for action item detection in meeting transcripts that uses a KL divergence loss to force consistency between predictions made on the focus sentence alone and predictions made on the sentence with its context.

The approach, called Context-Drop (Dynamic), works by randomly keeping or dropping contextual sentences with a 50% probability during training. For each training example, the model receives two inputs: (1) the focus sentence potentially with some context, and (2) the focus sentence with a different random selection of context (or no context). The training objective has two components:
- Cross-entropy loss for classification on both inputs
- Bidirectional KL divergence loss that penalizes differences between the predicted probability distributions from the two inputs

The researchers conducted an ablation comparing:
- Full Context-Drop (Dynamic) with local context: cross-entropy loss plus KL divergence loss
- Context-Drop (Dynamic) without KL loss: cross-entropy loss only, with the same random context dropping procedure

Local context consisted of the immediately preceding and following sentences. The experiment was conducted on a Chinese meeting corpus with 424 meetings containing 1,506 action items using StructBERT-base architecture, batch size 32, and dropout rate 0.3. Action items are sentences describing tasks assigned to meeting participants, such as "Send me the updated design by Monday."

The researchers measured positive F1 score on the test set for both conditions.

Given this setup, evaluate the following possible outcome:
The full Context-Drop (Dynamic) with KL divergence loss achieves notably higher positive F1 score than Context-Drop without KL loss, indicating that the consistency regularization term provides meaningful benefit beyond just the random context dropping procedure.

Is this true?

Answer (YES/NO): YES